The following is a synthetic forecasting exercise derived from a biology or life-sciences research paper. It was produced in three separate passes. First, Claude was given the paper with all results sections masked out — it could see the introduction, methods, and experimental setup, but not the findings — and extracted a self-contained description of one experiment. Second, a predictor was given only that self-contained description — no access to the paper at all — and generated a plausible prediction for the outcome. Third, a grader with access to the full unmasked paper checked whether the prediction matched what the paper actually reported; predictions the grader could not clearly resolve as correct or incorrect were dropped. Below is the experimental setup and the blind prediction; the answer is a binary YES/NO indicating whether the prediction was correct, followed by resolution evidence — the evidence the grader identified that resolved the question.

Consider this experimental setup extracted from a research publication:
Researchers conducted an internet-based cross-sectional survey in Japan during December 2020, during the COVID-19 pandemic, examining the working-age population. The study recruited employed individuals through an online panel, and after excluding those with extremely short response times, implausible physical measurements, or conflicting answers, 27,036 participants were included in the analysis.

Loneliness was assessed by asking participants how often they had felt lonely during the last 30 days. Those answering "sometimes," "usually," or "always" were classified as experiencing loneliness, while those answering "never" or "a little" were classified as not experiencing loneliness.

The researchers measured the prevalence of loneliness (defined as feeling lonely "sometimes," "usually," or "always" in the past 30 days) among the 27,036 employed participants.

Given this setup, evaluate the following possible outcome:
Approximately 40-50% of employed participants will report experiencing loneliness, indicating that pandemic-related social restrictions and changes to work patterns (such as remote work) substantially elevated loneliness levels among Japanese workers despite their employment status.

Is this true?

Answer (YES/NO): NO